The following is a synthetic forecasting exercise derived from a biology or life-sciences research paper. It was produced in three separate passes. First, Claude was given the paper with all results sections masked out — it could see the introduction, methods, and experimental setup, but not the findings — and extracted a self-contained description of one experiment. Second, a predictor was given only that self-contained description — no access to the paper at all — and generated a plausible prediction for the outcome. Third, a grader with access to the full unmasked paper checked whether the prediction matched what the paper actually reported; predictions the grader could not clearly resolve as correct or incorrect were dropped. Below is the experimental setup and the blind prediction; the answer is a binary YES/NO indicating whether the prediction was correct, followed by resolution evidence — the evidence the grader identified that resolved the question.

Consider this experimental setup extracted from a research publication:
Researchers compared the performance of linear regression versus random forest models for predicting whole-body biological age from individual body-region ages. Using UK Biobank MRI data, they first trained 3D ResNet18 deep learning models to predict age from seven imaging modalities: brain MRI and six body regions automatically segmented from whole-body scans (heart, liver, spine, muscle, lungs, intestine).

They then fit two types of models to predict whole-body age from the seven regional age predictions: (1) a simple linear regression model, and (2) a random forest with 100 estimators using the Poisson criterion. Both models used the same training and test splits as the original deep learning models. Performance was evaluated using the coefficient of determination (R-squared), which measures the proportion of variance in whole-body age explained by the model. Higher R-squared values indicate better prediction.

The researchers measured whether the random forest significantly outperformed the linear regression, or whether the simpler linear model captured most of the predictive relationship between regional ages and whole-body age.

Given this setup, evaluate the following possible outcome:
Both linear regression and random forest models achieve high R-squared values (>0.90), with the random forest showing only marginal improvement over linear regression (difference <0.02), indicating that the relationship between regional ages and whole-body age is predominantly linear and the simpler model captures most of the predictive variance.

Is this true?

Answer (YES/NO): NO